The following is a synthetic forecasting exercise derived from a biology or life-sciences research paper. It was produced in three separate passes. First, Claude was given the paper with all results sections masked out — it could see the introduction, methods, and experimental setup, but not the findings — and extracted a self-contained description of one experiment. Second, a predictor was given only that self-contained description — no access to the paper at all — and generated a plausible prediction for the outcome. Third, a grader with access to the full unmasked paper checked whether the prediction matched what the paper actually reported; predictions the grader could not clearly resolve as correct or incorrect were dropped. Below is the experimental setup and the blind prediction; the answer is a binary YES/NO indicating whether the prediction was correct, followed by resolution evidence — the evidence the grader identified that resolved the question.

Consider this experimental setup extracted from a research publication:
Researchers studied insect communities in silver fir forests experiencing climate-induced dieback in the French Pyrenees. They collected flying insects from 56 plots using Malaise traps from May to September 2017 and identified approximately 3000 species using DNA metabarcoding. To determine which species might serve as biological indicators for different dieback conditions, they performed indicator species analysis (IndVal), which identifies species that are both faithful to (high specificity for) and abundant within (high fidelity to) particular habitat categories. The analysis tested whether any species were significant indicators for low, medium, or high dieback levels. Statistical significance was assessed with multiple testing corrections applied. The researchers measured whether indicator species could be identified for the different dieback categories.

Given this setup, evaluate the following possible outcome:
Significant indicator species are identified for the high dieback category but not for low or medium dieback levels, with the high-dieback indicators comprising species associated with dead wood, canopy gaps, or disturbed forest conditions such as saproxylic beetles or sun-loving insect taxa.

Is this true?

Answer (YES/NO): NO